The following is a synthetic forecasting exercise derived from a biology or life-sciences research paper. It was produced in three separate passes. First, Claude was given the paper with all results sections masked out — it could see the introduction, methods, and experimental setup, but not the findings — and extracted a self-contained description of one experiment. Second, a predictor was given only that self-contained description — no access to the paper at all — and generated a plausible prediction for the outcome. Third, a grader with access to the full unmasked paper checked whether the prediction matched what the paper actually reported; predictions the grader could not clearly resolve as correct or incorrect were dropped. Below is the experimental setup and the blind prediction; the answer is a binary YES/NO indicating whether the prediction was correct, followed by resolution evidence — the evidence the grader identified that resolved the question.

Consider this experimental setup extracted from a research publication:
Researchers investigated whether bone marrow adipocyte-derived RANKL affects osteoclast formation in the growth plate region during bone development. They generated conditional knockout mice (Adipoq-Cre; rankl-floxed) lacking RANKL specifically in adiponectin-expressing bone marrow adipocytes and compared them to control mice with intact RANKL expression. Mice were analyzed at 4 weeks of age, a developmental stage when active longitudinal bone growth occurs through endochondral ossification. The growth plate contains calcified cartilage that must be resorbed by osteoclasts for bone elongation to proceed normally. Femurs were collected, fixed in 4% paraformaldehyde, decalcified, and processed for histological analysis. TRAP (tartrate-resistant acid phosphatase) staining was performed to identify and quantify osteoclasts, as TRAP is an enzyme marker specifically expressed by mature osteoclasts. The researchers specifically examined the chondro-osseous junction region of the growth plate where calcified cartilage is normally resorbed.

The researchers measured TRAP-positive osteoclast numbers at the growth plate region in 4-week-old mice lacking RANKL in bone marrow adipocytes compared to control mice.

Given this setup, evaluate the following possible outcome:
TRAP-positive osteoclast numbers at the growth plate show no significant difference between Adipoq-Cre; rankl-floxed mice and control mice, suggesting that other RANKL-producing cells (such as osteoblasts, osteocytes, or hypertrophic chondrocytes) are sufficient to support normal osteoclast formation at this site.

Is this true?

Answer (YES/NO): YES